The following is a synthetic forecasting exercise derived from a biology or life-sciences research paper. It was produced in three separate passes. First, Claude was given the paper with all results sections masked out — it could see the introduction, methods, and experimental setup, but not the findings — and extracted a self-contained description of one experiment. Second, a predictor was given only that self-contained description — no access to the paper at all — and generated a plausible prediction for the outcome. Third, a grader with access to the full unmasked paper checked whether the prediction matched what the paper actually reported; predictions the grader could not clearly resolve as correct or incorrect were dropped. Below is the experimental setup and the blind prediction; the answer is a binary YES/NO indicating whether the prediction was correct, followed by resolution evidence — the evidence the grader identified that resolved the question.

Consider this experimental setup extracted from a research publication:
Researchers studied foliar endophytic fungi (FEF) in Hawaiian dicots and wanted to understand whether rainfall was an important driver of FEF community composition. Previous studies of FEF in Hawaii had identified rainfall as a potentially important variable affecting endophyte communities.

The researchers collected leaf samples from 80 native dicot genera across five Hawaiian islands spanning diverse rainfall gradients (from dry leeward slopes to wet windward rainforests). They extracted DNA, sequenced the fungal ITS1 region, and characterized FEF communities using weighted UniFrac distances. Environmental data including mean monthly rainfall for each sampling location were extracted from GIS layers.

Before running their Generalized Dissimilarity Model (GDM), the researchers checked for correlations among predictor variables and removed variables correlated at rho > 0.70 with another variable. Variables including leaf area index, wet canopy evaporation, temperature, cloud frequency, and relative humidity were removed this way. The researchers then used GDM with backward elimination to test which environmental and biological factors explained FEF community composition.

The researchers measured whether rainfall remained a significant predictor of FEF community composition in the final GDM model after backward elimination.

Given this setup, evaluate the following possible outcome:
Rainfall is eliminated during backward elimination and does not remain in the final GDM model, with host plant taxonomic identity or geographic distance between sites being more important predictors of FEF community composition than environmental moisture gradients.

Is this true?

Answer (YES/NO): NO